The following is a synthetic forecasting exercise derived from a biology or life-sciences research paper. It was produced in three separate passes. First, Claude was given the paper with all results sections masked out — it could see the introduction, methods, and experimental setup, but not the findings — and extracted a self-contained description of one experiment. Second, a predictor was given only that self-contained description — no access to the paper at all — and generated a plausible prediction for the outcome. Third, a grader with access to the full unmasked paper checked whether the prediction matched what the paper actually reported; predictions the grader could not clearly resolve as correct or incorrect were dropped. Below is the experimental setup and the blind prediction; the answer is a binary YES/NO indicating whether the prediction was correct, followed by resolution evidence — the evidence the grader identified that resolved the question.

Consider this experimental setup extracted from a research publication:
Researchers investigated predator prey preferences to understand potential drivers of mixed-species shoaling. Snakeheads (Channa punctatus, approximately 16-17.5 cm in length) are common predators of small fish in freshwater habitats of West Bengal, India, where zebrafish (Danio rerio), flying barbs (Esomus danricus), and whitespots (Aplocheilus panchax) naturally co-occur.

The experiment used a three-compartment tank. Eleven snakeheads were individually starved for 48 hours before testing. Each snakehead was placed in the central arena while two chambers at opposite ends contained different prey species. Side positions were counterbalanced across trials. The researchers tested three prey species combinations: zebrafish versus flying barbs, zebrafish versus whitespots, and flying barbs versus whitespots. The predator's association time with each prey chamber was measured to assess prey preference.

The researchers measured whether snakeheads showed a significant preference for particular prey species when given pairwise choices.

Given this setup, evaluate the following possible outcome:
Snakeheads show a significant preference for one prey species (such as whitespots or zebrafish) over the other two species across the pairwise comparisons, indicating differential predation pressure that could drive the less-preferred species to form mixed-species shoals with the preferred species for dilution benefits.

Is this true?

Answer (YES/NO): NO